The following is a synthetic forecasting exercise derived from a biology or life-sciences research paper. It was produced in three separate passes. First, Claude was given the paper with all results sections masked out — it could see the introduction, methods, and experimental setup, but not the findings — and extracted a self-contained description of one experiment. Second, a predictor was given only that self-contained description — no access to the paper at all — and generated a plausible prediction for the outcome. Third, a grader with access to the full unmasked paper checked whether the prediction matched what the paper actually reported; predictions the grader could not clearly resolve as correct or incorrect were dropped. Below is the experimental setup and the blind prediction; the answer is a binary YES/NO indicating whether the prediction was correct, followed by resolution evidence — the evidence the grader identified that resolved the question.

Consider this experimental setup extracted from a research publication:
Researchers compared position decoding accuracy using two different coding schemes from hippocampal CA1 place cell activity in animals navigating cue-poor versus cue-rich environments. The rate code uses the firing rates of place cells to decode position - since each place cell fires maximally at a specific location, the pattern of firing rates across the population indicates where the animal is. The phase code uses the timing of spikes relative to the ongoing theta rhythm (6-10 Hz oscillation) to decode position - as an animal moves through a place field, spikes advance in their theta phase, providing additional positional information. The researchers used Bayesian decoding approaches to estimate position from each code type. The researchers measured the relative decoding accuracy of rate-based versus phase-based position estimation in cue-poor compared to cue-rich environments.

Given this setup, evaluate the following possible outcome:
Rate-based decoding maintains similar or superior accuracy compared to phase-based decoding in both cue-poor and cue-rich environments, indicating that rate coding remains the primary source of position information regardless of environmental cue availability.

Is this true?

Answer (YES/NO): NO